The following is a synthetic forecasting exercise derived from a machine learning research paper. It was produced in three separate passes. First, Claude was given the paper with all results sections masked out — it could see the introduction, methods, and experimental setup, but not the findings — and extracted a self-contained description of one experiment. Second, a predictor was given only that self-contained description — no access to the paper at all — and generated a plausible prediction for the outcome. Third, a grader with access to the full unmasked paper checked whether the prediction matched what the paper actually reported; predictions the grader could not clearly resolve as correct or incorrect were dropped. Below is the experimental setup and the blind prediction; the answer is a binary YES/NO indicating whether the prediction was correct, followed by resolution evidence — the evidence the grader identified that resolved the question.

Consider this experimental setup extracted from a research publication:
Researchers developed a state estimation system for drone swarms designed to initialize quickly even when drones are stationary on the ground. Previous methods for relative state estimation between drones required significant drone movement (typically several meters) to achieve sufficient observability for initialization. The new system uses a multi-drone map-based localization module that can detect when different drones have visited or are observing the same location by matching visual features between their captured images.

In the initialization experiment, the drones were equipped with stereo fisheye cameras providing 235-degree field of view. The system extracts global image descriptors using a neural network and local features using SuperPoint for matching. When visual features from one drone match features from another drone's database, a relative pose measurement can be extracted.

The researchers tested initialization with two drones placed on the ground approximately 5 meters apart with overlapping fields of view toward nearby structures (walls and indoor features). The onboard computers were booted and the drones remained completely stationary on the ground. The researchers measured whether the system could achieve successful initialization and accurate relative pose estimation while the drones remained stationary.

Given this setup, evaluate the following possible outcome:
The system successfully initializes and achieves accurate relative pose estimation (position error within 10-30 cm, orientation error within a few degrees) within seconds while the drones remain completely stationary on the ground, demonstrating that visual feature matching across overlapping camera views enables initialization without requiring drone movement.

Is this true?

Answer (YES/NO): YES